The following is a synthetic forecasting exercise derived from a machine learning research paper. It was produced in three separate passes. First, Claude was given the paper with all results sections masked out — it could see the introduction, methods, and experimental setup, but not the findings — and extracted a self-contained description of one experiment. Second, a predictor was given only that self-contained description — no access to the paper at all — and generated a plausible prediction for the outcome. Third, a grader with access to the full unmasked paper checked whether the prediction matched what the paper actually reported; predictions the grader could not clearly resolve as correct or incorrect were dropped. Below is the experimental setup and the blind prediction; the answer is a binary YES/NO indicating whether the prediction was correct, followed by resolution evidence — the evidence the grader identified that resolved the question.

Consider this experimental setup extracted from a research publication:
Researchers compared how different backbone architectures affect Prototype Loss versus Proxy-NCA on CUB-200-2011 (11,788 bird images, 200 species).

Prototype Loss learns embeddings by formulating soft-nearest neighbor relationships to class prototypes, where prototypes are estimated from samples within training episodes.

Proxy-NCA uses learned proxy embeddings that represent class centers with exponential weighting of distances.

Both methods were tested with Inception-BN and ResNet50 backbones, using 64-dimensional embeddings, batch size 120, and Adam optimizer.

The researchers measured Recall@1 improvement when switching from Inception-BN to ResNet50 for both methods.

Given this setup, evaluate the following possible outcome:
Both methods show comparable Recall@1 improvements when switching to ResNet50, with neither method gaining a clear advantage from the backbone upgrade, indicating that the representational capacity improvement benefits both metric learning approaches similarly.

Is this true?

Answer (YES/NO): NO